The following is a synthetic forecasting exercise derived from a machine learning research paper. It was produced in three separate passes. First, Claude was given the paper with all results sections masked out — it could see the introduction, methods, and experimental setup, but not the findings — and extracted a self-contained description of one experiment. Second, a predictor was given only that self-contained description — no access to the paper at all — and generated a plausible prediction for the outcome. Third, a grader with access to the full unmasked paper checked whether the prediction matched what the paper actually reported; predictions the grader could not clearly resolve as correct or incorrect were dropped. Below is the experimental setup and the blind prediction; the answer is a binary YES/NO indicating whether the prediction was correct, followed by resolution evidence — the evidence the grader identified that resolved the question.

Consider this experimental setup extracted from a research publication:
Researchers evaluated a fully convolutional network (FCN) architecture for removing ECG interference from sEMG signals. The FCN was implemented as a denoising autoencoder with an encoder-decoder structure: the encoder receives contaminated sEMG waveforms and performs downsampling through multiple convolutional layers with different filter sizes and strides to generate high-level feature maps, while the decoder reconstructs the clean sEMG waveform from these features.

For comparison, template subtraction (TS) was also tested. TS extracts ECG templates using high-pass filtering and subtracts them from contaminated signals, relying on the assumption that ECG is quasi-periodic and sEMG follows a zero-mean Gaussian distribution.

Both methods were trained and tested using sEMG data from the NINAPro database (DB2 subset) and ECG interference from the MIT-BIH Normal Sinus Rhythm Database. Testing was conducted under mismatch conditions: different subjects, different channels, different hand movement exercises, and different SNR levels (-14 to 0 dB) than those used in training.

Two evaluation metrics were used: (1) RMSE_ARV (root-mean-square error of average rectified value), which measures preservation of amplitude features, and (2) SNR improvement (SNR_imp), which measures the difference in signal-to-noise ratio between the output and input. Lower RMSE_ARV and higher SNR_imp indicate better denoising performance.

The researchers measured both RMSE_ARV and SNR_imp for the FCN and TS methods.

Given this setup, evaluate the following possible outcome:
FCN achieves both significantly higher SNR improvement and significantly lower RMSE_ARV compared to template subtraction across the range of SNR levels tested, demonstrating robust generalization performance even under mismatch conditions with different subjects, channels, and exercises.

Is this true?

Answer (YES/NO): NO